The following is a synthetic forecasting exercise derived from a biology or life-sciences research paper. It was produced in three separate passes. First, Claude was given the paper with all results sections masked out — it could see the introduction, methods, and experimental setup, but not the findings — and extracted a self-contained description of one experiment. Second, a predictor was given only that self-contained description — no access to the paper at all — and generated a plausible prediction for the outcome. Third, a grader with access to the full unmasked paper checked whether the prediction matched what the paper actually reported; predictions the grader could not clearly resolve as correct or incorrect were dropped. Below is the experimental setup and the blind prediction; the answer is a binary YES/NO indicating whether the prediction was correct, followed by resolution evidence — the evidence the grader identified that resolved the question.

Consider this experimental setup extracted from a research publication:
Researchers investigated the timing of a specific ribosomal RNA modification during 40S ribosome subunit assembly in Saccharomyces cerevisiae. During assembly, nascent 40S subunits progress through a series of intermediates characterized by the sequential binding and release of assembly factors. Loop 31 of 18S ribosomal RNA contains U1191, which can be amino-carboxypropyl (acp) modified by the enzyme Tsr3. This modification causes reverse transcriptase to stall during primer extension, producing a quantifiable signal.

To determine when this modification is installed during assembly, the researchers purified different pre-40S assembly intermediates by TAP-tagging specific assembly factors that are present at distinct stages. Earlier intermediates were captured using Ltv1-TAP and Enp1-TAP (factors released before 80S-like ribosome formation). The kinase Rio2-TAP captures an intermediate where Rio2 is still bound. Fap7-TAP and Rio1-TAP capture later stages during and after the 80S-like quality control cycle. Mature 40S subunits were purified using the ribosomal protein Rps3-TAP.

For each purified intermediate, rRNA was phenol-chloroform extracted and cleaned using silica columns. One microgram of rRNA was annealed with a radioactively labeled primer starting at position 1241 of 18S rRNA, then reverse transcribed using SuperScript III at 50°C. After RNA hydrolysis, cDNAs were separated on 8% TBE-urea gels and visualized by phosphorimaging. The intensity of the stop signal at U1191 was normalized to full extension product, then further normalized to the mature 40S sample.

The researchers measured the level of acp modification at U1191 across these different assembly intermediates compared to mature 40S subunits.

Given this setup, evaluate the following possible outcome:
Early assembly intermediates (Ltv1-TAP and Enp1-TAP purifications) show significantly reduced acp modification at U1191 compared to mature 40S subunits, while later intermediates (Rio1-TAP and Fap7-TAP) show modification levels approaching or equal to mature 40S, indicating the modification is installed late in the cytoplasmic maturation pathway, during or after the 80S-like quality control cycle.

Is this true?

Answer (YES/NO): NO